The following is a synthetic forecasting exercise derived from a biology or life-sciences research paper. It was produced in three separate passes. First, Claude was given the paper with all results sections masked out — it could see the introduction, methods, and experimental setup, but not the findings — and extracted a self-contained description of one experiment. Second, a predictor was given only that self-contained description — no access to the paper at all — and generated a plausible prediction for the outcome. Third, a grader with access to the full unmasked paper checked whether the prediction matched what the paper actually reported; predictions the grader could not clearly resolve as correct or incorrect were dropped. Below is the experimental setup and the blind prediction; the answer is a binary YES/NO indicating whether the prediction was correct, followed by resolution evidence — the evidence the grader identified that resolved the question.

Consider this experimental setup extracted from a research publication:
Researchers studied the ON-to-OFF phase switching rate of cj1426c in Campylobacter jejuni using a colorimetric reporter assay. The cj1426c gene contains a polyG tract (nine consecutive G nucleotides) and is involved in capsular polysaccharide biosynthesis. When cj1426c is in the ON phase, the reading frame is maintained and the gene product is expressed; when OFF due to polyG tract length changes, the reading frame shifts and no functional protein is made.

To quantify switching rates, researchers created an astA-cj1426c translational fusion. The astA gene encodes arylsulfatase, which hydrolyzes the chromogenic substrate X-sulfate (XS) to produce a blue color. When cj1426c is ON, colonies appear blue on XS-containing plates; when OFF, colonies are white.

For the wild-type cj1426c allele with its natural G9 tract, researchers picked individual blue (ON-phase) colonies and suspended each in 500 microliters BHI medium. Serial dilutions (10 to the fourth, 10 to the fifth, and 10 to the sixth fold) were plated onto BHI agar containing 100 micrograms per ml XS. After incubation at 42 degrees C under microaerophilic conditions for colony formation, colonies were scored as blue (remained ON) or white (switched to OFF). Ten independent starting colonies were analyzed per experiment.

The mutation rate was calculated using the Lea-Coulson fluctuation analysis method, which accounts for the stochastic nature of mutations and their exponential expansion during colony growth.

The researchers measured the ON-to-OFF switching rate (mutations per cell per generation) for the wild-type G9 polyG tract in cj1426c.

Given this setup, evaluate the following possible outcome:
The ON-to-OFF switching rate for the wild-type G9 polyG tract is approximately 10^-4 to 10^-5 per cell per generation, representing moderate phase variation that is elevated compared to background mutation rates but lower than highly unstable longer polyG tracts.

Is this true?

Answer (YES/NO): NO